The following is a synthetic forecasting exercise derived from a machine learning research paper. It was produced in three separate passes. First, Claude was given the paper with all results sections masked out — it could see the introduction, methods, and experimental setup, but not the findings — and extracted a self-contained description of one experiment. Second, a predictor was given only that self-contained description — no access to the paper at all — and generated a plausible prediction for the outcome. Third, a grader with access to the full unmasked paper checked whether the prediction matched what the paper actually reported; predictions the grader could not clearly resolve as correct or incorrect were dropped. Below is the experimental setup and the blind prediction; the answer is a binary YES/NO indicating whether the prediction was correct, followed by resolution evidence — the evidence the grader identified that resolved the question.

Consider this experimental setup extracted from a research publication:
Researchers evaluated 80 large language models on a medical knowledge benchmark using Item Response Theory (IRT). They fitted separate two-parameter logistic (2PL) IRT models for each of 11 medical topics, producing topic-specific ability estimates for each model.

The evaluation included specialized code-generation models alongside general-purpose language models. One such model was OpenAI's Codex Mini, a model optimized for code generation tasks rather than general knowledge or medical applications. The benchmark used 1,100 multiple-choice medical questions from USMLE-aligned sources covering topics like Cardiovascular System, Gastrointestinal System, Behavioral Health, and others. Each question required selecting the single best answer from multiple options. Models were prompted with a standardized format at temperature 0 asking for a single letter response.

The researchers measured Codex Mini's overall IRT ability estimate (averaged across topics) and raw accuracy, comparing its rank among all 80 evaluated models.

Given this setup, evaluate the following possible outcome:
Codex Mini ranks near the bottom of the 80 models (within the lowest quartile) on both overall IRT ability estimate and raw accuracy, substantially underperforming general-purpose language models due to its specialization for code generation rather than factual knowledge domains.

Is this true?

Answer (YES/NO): NO